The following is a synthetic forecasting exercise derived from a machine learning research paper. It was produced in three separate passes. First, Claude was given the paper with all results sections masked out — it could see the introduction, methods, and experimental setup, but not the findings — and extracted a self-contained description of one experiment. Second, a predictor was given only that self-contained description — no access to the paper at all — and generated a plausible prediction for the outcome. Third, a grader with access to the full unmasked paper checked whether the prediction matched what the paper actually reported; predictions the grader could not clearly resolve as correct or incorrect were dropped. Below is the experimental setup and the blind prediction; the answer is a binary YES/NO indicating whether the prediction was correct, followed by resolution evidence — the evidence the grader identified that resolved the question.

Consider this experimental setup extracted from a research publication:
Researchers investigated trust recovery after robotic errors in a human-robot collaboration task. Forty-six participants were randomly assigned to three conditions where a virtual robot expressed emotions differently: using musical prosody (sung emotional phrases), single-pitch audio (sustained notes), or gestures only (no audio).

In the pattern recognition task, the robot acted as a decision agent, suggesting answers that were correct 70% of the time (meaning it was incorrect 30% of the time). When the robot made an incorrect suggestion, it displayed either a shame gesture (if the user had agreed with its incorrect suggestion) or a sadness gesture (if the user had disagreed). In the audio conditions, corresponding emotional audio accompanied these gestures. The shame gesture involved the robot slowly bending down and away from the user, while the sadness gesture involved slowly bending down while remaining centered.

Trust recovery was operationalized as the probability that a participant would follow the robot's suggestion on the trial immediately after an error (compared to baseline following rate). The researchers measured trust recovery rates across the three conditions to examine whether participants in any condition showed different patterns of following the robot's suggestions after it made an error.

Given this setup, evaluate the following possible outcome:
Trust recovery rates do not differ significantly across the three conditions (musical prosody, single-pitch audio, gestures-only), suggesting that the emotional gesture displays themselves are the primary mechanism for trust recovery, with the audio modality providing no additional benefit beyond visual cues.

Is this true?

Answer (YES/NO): NO